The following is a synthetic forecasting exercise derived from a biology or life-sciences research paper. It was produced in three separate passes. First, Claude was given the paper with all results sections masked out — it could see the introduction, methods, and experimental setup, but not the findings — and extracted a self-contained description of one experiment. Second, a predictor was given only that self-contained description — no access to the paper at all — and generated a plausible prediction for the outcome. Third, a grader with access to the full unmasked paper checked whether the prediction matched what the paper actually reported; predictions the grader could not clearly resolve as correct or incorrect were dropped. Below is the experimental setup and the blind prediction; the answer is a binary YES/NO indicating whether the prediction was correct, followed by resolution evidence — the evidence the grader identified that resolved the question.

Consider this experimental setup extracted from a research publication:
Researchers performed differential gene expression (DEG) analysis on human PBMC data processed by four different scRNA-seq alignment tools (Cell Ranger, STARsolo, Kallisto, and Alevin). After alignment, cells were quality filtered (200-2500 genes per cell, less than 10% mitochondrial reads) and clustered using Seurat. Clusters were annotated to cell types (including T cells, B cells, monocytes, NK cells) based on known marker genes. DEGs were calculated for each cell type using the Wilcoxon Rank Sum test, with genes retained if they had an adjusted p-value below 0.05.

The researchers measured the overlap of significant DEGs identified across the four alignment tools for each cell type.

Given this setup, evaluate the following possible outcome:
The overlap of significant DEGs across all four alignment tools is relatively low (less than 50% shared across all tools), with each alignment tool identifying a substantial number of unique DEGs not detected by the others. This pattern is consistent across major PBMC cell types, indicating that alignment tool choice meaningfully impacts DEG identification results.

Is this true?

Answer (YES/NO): NO